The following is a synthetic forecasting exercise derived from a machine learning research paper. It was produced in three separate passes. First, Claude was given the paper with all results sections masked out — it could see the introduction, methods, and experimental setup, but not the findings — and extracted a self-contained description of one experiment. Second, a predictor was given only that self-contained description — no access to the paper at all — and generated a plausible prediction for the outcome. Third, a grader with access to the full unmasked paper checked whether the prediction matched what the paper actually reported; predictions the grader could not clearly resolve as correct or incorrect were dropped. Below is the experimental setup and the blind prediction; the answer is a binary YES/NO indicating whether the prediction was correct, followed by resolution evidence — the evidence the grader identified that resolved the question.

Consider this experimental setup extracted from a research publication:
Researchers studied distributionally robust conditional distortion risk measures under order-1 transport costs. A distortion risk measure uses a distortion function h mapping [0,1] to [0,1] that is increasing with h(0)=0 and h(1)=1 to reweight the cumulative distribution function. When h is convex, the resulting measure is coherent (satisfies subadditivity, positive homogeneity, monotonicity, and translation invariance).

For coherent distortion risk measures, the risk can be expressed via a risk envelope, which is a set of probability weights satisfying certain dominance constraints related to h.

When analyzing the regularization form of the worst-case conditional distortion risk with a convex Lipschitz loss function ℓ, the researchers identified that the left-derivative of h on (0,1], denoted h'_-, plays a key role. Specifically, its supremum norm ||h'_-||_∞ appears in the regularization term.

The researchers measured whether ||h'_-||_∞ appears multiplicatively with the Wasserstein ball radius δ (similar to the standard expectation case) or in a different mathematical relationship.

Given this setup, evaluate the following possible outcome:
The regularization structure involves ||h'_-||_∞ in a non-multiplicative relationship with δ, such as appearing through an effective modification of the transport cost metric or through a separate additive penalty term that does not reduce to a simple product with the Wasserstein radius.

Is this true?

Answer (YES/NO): NO